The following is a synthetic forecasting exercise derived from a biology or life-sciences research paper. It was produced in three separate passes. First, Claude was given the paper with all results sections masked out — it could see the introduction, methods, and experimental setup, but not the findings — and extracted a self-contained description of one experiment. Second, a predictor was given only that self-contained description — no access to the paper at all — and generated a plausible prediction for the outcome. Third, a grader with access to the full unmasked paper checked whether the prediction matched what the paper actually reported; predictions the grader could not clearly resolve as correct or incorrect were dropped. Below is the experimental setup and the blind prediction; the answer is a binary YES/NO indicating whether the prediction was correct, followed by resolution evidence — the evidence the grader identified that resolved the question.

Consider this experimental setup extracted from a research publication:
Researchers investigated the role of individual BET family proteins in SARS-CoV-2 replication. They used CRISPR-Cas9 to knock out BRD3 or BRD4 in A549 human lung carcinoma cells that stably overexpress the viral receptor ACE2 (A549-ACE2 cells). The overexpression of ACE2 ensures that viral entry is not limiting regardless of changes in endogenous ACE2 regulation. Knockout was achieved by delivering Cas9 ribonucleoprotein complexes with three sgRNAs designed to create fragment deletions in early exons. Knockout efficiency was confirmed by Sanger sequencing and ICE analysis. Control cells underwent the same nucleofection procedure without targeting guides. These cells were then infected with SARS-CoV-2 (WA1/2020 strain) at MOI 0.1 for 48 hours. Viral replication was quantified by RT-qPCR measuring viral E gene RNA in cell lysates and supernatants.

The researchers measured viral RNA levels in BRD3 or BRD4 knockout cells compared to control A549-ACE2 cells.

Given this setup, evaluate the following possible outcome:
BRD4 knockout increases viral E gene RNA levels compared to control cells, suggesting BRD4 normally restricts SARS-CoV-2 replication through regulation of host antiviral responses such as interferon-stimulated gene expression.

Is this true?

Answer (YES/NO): YES